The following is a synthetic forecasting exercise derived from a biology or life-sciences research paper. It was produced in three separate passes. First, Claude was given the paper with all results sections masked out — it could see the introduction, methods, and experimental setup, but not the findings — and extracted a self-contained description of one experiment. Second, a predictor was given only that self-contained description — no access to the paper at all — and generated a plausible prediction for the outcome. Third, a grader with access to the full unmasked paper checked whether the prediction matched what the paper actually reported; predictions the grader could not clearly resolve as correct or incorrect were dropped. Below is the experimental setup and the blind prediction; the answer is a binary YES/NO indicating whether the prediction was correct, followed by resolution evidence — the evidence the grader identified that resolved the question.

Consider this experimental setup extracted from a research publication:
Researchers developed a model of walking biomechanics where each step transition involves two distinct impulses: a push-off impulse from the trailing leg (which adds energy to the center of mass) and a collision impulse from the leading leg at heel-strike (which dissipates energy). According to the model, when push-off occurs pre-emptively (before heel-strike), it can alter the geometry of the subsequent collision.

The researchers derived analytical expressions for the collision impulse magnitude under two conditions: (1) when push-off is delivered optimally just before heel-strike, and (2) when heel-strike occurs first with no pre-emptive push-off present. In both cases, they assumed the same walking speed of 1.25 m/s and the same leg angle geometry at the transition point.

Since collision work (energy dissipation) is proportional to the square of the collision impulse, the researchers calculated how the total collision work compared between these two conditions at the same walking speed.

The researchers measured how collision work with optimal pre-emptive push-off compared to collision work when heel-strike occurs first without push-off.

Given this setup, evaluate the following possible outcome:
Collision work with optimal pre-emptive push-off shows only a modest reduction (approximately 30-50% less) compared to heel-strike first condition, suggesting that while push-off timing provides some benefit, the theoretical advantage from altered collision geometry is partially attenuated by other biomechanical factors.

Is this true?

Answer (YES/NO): NO